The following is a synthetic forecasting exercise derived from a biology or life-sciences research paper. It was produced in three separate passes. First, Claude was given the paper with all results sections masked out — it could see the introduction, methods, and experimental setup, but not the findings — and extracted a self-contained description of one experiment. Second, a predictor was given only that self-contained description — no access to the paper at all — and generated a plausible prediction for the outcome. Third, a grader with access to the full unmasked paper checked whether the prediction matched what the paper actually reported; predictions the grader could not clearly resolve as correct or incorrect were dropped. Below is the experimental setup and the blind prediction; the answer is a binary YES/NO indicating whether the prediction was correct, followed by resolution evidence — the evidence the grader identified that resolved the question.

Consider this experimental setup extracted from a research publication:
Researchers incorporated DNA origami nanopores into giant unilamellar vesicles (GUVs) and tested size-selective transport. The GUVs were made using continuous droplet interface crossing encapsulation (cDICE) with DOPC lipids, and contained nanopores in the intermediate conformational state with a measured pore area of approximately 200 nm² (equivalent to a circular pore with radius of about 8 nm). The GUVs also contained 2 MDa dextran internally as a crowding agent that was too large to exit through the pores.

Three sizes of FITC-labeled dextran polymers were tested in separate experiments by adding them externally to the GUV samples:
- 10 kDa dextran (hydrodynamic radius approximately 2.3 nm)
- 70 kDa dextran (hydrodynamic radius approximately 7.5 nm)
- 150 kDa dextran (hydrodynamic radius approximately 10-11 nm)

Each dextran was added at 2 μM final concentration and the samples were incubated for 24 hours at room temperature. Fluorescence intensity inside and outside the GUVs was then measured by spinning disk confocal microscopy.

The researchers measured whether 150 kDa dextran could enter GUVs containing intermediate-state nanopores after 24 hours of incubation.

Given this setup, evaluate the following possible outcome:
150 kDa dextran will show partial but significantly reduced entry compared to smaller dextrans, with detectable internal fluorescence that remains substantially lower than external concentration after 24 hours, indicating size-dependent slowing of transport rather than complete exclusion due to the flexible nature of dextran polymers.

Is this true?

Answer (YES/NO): NO